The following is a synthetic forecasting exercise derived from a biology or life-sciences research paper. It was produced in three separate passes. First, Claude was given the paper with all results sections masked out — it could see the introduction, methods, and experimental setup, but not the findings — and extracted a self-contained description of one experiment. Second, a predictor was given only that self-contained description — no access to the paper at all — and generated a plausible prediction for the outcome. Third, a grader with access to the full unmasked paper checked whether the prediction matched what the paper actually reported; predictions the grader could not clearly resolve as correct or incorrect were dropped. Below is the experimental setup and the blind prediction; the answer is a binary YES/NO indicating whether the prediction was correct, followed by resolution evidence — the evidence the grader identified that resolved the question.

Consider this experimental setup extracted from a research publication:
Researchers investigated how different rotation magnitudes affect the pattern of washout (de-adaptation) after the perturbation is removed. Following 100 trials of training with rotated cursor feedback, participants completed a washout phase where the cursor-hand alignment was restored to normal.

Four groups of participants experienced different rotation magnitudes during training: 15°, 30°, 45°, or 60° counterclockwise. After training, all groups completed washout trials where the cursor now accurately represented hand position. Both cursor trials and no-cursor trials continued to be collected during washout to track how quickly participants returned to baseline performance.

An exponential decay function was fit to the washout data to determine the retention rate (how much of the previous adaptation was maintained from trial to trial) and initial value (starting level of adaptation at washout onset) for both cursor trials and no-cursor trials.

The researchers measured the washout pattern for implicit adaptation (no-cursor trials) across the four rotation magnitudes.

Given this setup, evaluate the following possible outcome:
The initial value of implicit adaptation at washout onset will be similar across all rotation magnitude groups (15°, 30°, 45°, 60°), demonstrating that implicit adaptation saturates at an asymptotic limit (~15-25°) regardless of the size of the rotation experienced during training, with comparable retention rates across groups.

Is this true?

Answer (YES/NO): NO